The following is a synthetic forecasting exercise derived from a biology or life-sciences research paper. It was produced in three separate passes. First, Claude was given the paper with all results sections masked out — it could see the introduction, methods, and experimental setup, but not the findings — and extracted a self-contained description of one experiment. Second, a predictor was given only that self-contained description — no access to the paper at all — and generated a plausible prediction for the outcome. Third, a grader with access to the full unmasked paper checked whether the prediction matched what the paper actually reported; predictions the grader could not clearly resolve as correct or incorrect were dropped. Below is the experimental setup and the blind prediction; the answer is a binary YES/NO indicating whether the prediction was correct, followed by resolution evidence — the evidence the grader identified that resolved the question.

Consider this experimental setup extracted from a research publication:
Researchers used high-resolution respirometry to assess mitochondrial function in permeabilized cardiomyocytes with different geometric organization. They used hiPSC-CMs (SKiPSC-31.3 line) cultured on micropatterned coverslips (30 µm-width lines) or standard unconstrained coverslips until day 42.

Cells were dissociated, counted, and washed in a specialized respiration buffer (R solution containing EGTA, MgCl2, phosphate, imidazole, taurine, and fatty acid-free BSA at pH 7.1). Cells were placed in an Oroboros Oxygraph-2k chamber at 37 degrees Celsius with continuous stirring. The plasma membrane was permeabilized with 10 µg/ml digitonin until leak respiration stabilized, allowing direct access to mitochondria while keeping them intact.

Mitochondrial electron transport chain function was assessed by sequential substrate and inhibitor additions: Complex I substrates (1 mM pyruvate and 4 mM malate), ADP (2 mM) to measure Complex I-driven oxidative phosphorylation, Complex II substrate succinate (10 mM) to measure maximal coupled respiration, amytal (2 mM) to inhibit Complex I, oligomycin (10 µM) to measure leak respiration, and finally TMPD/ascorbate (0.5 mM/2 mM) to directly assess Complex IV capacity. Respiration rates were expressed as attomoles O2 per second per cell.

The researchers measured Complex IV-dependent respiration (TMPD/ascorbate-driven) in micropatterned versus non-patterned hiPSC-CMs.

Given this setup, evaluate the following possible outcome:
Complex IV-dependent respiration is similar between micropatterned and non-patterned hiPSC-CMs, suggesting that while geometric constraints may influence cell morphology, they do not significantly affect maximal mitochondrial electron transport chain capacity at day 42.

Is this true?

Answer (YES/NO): YES